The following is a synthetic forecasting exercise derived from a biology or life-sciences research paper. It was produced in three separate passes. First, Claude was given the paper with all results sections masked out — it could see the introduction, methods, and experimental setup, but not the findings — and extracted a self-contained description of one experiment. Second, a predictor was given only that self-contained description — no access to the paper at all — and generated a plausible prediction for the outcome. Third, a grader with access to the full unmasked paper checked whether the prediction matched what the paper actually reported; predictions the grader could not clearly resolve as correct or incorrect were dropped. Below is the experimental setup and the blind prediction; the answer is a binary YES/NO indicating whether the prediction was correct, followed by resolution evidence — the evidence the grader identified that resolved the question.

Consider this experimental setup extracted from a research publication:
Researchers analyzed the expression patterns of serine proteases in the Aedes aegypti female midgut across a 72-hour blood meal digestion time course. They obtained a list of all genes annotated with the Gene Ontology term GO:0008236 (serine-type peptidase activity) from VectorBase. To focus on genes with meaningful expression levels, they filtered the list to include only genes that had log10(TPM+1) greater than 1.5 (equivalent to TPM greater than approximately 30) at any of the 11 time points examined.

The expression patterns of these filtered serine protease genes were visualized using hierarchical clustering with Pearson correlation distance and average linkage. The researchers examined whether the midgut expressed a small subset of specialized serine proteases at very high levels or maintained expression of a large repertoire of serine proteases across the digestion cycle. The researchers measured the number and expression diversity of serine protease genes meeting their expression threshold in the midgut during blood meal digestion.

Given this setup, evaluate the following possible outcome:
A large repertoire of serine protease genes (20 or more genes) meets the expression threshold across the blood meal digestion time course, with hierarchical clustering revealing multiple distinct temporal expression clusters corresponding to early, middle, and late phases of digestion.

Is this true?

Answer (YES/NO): YES